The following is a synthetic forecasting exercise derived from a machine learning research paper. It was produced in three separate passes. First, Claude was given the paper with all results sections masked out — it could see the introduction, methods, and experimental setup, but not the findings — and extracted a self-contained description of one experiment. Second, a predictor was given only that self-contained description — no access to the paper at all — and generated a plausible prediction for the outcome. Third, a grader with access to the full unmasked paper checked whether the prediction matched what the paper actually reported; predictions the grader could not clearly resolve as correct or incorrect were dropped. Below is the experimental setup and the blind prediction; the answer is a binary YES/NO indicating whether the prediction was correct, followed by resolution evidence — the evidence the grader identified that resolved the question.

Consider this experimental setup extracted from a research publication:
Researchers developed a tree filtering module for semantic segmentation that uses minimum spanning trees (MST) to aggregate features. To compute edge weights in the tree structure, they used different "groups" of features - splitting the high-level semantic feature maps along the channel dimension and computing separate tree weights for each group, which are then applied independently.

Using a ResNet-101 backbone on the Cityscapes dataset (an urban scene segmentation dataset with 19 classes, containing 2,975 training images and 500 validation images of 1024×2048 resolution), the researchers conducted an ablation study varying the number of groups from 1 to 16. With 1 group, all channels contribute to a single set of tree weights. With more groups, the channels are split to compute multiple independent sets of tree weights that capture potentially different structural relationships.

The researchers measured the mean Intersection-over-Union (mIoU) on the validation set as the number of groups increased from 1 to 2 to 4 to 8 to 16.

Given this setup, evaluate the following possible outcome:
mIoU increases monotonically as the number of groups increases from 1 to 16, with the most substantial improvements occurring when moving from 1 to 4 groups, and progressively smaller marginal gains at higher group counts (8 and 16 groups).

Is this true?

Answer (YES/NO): YES